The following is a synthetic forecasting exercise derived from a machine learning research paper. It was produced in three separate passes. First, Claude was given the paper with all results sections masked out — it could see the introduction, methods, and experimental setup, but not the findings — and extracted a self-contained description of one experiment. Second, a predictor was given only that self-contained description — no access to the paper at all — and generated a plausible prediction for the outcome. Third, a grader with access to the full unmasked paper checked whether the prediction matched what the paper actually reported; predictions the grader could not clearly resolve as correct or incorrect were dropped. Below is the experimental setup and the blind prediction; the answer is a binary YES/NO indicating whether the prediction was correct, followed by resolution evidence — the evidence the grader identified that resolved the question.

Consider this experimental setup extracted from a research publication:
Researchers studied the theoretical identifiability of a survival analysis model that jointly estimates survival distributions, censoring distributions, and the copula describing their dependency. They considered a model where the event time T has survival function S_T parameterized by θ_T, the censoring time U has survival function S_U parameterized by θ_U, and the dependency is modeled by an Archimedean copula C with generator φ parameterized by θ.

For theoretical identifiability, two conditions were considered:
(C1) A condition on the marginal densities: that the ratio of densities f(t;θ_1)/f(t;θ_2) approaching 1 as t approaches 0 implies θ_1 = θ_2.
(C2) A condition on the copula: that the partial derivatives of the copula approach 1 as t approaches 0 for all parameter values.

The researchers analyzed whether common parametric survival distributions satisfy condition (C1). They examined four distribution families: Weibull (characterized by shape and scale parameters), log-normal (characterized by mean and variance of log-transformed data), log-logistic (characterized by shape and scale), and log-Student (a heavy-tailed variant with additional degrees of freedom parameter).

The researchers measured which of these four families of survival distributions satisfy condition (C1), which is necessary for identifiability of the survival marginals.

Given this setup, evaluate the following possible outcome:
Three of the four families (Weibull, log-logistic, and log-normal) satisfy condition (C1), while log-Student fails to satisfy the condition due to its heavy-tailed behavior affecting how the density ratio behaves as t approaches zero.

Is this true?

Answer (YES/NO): NO